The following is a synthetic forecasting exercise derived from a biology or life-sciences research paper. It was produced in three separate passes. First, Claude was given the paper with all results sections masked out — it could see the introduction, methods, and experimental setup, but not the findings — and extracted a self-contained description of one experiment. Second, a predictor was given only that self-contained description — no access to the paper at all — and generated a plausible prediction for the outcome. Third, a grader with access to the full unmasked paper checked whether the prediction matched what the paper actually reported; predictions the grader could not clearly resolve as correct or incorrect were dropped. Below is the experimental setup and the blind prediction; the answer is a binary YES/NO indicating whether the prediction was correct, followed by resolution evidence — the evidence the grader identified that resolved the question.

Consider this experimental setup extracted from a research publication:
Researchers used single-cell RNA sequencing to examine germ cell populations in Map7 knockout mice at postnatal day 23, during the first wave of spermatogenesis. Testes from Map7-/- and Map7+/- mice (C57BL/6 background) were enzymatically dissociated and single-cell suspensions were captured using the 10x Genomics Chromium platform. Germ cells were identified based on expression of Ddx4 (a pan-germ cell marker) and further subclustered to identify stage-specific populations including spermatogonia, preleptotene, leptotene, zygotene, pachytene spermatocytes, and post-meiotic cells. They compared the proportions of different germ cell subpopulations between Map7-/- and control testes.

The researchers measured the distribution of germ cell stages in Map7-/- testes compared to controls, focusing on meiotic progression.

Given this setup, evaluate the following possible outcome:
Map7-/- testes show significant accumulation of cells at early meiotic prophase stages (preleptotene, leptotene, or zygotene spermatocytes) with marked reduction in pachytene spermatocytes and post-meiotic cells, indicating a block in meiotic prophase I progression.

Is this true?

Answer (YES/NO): NO